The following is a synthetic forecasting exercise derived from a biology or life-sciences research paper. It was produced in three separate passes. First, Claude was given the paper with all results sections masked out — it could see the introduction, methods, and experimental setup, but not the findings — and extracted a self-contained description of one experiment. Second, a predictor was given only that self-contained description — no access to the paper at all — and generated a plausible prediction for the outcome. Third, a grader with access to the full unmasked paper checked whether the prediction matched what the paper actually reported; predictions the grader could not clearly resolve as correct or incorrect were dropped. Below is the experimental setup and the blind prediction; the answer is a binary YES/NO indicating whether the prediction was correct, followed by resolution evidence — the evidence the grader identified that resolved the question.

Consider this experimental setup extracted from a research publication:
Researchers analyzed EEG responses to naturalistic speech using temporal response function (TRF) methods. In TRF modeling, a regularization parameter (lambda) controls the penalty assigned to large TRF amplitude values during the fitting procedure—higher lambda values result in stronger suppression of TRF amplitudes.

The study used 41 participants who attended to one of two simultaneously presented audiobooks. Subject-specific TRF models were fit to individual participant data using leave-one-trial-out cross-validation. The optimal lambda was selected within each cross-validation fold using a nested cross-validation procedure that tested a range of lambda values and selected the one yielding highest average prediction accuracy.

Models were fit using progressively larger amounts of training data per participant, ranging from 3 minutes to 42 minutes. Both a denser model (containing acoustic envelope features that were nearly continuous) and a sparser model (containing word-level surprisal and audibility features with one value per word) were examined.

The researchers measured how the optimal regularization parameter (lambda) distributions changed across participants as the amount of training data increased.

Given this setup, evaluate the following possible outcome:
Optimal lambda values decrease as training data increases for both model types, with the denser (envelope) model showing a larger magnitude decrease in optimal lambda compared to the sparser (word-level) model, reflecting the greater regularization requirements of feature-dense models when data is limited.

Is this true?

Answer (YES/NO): NO